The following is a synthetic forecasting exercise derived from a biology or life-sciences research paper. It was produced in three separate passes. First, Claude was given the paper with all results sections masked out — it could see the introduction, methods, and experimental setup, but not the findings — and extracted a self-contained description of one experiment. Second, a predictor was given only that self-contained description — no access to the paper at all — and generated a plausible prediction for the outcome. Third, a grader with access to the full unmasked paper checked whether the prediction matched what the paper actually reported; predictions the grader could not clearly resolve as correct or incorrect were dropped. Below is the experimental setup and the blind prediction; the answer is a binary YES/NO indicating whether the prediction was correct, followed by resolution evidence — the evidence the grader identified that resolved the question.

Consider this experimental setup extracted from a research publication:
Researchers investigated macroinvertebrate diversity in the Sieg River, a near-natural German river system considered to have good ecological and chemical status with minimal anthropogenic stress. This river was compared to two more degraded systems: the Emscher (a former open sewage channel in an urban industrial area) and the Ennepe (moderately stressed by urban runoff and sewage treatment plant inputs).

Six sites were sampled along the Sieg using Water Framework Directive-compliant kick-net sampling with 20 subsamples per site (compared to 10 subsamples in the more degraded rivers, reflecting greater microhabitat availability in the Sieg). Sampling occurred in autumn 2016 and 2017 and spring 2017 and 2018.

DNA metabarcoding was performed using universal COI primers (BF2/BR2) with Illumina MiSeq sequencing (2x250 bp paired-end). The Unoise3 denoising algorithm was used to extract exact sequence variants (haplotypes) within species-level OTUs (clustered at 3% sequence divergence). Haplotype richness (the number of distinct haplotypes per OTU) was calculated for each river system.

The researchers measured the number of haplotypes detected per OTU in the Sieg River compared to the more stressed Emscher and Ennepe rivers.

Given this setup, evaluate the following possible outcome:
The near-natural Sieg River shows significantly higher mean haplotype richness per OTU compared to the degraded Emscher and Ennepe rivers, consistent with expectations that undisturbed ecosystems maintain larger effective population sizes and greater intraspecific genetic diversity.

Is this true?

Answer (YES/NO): NO